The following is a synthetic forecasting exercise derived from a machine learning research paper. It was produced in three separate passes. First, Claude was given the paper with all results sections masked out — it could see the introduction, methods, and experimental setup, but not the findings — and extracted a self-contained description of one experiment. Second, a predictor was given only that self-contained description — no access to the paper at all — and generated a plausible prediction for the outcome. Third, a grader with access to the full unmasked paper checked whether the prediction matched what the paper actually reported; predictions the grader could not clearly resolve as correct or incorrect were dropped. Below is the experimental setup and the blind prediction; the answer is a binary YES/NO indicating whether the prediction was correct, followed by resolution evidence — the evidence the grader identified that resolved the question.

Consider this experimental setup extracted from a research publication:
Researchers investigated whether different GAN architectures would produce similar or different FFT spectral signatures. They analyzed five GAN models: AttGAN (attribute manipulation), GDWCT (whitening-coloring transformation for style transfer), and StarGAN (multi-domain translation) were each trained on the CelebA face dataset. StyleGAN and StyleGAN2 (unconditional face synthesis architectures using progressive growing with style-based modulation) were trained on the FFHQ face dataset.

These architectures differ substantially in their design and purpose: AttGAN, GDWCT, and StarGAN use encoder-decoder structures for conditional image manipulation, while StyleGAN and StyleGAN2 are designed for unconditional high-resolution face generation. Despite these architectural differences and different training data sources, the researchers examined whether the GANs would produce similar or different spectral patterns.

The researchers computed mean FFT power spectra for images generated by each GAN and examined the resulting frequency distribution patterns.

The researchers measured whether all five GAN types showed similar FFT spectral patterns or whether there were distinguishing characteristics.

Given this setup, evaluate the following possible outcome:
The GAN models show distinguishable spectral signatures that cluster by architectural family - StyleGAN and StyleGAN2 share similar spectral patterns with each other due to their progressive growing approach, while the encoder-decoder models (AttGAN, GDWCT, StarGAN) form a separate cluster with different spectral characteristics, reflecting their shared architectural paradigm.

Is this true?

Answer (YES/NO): NO